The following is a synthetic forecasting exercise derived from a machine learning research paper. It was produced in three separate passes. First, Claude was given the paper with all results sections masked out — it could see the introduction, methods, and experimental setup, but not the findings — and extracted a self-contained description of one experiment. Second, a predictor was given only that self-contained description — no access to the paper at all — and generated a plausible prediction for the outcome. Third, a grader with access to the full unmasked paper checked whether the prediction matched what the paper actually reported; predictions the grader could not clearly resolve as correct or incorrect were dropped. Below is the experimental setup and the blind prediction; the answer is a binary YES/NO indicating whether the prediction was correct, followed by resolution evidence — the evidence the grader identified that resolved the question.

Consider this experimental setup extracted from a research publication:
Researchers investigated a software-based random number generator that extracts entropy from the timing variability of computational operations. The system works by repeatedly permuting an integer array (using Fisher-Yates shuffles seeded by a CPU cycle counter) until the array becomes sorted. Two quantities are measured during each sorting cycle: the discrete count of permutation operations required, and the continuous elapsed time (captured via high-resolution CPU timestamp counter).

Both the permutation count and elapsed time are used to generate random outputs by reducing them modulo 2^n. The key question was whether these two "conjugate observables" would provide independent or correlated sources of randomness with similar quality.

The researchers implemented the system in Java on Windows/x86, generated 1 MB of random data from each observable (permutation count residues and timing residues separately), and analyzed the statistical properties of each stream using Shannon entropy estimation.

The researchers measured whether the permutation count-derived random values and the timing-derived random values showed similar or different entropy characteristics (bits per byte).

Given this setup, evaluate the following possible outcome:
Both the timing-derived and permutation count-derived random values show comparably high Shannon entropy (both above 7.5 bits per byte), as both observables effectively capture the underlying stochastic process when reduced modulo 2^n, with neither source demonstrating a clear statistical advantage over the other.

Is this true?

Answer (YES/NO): NO